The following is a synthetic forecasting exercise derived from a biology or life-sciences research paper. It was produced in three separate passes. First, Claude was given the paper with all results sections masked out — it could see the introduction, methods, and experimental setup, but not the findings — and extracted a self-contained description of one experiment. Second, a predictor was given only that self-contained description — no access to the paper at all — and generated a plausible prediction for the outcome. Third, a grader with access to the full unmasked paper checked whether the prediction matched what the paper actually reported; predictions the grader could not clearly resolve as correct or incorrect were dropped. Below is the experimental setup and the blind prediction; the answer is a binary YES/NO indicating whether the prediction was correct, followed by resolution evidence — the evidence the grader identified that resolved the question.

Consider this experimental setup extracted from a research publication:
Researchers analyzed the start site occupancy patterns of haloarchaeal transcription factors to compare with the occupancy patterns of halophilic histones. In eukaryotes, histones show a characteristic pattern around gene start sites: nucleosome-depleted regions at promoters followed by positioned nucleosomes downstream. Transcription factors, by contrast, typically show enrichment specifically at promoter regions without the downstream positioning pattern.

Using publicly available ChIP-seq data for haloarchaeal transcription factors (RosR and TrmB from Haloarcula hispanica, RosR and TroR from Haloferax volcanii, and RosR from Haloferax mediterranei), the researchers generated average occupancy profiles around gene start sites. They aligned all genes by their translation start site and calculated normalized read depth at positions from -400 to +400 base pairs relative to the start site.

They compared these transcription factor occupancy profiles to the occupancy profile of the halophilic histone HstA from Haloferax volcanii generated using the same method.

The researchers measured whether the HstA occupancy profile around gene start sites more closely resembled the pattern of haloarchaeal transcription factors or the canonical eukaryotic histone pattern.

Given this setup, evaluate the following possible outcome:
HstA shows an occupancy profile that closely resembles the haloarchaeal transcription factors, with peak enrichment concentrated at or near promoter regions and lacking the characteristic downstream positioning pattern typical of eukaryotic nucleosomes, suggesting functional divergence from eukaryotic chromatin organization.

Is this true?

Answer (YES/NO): NO